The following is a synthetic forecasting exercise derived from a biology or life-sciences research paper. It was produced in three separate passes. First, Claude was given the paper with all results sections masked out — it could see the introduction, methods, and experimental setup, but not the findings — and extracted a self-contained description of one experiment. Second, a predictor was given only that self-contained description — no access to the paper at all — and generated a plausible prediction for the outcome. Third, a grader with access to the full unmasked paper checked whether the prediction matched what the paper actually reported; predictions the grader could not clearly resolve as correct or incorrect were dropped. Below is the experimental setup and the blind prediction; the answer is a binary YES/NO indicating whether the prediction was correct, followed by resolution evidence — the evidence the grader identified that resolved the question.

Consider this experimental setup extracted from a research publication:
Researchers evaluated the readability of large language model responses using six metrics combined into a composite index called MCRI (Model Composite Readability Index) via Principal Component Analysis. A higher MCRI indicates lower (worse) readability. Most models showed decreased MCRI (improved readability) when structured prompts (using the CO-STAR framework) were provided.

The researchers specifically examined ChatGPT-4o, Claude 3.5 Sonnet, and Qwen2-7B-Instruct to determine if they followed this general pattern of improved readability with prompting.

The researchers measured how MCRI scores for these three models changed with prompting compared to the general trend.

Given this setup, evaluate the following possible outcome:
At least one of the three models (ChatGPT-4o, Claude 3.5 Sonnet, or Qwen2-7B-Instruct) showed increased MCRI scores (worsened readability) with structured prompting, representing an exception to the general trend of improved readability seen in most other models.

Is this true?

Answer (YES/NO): YES